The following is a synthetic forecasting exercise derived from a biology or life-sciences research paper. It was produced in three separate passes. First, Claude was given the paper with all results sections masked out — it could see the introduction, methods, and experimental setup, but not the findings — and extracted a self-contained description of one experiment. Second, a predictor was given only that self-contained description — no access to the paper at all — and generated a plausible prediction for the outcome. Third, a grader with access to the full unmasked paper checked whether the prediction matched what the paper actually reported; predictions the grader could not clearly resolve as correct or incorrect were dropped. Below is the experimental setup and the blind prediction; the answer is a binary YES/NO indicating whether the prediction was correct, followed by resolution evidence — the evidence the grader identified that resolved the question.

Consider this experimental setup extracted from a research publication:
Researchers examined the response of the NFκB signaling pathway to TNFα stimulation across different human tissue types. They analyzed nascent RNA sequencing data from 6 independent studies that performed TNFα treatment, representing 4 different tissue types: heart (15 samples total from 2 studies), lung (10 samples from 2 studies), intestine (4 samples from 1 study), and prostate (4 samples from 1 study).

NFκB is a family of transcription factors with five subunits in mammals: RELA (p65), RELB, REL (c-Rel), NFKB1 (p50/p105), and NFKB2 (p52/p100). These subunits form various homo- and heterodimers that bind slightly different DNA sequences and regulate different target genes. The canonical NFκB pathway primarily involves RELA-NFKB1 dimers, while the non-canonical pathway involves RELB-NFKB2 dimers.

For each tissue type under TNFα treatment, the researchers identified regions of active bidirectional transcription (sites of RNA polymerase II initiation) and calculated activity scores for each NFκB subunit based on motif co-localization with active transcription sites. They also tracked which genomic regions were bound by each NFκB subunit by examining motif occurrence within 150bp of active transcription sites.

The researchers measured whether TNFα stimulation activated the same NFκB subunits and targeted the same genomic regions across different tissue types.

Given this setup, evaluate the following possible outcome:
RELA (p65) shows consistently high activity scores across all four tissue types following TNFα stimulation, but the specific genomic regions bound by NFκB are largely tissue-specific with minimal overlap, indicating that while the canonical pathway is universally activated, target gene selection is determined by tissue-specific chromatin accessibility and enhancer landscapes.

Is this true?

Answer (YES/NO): YES